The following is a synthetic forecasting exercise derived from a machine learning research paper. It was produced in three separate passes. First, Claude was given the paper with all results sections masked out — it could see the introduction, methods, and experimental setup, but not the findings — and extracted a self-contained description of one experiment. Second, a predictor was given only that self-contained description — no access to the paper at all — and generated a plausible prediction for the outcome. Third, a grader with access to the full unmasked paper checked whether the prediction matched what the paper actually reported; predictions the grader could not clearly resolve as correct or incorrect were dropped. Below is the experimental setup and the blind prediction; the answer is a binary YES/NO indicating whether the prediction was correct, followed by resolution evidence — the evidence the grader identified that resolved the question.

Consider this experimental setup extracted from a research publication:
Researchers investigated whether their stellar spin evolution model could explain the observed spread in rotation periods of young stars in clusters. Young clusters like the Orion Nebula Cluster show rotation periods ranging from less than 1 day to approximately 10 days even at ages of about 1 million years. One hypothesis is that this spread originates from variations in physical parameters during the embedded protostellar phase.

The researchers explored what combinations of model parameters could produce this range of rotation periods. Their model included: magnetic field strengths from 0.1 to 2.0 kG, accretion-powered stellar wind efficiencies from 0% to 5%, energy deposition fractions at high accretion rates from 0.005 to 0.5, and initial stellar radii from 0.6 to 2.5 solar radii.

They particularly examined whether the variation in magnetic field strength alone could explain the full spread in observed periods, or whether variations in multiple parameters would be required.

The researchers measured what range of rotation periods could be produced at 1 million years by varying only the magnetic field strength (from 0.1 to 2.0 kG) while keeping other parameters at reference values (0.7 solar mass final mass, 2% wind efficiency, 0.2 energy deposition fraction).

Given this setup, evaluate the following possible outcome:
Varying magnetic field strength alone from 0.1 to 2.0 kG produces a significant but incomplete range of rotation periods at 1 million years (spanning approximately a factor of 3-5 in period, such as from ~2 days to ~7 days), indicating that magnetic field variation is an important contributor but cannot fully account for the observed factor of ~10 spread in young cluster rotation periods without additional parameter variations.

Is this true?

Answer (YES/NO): NO